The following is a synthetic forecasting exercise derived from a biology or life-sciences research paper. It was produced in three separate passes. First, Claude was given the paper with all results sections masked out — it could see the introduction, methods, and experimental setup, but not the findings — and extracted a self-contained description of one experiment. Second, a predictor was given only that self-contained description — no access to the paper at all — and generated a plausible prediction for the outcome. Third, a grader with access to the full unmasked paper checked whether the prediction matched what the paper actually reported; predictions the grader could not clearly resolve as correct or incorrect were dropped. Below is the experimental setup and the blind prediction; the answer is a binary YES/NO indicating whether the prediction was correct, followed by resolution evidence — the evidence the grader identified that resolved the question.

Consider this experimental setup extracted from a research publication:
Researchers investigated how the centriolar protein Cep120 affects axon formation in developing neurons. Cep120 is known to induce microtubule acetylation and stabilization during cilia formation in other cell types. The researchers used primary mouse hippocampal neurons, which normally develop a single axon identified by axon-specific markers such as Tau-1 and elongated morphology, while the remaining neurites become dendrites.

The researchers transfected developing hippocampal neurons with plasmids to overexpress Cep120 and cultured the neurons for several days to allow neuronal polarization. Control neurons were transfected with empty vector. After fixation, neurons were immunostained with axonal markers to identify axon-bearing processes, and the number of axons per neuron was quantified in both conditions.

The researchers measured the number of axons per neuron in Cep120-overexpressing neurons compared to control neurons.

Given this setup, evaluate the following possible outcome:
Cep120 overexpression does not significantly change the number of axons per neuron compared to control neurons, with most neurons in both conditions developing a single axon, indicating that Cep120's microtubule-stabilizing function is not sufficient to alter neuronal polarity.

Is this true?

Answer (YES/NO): NO